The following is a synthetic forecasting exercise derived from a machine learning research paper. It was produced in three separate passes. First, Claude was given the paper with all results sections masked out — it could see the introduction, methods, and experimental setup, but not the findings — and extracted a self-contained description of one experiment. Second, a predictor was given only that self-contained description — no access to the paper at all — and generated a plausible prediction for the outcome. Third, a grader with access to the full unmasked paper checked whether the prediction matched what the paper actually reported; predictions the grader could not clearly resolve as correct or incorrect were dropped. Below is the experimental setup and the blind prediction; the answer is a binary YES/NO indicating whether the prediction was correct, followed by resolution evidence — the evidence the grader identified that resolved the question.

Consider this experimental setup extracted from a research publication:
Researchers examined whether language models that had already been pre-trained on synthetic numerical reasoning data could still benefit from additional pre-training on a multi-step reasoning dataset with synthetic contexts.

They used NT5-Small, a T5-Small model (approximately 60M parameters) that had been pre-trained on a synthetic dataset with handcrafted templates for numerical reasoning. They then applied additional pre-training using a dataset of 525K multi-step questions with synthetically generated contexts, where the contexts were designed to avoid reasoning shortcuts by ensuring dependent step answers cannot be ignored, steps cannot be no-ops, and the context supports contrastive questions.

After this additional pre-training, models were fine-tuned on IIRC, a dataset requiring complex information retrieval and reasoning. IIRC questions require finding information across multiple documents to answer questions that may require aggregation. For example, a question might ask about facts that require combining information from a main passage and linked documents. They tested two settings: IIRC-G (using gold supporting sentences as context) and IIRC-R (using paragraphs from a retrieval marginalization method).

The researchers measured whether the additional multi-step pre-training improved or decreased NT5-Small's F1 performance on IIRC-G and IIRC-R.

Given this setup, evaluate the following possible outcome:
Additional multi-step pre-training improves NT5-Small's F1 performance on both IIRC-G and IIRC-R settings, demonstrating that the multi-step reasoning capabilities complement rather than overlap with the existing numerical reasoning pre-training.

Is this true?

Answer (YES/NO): NO